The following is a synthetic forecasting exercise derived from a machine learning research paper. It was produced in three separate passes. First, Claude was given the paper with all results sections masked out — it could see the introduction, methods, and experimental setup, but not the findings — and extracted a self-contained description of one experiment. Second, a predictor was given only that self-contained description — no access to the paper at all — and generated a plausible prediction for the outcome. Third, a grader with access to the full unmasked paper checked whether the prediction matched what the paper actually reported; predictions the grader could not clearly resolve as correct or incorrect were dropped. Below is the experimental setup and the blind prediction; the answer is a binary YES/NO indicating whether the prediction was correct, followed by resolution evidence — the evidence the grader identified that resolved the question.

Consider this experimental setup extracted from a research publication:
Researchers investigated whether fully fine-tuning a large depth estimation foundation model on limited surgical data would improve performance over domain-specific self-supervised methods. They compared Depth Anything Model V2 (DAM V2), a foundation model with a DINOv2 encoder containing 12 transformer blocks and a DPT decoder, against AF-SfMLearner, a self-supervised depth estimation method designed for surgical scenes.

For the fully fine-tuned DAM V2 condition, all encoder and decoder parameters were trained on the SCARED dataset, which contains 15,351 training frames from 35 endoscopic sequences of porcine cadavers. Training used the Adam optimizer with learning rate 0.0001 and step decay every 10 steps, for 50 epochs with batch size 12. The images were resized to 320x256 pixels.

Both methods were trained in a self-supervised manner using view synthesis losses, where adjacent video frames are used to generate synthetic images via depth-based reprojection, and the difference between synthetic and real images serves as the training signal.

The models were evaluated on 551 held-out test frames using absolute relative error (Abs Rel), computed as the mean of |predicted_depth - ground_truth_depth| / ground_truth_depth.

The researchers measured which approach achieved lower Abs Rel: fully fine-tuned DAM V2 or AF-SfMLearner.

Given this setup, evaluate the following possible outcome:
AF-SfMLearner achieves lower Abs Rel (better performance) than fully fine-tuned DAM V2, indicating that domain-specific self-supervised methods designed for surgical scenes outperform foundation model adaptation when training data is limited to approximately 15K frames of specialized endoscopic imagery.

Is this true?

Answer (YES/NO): YES